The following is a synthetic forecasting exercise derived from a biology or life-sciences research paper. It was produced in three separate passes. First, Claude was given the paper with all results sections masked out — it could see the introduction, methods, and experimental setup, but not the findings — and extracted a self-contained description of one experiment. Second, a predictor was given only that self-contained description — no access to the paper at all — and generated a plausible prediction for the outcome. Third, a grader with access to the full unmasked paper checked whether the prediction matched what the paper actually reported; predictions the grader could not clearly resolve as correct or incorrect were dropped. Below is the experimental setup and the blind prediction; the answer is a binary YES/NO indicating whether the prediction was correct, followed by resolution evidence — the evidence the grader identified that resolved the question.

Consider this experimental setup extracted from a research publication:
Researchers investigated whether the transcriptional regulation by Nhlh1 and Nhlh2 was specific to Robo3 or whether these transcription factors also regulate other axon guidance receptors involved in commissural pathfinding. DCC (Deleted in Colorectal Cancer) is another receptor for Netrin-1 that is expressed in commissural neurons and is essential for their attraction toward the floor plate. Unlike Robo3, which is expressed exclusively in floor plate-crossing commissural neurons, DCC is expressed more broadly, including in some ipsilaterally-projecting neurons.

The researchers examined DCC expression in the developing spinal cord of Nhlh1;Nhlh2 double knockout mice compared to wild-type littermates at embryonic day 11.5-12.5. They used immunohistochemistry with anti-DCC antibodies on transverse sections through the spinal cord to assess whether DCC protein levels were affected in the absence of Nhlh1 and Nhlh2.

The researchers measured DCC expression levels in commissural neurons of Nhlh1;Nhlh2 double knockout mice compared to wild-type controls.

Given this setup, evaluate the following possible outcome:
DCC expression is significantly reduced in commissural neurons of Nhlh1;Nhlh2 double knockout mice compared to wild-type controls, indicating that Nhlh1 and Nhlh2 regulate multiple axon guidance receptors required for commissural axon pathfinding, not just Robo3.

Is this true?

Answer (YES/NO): NO